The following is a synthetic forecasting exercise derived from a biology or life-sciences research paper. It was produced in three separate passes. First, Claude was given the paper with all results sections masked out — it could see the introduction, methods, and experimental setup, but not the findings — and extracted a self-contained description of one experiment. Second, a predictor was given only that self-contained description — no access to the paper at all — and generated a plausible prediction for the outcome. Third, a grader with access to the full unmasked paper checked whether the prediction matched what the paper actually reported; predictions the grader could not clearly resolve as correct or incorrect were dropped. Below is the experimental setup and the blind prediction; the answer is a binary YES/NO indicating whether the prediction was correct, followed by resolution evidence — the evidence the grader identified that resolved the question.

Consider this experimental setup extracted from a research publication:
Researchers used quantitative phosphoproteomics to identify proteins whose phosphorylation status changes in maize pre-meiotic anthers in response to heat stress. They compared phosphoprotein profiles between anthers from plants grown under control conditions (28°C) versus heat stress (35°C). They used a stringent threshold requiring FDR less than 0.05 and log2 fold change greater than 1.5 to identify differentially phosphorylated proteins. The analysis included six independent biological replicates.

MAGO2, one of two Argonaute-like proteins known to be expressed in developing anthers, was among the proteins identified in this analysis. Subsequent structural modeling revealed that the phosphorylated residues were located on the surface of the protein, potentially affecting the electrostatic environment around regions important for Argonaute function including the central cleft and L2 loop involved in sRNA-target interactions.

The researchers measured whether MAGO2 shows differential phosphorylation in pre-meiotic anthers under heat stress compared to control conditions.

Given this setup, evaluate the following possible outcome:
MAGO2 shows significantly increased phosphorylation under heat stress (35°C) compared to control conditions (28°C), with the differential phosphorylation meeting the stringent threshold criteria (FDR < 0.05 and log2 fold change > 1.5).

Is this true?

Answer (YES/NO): NO